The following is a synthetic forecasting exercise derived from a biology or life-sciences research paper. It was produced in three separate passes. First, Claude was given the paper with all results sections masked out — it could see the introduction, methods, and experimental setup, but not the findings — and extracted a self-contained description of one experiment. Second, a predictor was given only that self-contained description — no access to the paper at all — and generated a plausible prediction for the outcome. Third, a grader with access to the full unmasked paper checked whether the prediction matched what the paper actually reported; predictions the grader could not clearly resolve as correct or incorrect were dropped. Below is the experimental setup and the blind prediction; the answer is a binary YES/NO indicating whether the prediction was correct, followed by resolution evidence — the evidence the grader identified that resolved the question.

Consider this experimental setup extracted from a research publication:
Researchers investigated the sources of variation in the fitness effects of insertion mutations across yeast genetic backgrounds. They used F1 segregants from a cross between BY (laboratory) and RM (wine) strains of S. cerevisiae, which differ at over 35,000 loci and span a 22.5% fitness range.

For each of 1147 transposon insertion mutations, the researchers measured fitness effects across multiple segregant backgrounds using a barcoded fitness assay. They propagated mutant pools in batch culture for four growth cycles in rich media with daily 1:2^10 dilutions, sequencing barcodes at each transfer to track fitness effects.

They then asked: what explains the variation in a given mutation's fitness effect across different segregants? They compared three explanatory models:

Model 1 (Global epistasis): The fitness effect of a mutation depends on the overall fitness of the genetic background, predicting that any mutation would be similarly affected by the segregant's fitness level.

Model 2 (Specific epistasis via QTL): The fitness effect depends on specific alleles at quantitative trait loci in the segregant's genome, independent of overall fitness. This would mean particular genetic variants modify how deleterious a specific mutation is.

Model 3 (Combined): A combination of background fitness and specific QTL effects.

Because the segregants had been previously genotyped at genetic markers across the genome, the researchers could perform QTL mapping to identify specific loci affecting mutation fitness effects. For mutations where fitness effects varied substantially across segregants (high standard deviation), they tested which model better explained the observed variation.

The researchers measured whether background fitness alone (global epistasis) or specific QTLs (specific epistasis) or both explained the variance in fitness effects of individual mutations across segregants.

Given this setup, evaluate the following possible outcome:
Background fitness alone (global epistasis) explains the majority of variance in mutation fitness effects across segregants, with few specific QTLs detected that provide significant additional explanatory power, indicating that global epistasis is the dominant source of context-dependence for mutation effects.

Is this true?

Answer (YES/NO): NO